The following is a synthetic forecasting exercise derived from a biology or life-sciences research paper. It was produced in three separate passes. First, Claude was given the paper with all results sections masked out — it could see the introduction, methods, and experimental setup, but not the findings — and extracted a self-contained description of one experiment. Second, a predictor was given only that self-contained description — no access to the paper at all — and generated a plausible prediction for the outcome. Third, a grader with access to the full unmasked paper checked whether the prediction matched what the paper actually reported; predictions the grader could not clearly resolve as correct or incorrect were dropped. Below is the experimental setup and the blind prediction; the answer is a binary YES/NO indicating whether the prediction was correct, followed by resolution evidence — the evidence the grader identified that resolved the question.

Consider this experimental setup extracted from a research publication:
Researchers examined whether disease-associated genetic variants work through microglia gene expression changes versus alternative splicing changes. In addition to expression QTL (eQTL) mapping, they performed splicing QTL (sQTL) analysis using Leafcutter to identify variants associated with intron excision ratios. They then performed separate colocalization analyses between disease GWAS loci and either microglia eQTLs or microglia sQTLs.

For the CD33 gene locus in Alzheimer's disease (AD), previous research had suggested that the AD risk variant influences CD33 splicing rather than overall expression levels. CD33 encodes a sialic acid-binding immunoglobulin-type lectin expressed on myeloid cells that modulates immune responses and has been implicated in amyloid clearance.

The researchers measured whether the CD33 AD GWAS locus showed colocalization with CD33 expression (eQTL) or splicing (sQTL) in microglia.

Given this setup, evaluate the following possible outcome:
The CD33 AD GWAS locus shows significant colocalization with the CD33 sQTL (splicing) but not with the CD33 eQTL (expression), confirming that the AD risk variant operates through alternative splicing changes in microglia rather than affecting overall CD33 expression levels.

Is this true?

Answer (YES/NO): NO